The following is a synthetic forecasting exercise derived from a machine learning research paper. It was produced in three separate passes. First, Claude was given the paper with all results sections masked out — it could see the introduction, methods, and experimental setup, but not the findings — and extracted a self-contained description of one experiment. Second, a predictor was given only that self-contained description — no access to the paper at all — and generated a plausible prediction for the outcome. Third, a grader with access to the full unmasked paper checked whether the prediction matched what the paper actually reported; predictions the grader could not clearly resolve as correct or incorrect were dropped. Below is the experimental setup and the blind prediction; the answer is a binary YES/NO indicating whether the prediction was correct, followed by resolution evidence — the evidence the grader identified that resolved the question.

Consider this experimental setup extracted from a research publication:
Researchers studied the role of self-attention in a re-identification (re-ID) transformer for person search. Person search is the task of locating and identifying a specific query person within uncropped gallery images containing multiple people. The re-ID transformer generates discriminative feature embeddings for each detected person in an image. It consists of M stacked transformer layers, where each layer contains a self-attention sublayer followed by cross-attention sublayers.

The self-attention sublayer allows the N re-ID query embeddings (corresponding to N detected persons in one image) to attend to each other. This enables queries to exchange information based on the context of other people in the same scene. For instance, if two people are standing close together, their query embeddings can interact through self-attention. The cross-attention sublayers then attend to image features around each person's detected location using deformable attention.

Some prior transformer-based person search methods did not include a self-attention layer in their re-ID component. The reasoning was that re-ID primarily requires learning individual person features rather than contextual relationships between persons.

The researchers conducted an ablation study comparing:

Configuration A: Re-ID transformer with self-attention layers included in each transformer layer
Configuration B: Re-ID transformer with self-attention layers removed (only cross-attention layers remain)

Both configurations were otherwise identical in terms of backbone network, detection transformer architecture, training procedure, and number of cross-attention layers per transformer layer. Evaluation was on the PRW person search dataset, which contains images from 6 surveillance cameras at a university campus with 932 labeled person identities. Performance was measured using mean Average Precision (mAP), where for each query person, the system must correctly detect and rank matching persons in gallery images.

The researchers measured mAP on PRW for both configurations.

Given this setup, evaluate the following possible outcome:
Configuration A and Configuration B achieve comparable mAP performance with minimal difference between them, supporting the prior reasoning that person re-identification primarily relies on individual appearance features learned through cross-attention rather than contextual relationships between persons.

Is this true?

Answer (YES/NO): NO